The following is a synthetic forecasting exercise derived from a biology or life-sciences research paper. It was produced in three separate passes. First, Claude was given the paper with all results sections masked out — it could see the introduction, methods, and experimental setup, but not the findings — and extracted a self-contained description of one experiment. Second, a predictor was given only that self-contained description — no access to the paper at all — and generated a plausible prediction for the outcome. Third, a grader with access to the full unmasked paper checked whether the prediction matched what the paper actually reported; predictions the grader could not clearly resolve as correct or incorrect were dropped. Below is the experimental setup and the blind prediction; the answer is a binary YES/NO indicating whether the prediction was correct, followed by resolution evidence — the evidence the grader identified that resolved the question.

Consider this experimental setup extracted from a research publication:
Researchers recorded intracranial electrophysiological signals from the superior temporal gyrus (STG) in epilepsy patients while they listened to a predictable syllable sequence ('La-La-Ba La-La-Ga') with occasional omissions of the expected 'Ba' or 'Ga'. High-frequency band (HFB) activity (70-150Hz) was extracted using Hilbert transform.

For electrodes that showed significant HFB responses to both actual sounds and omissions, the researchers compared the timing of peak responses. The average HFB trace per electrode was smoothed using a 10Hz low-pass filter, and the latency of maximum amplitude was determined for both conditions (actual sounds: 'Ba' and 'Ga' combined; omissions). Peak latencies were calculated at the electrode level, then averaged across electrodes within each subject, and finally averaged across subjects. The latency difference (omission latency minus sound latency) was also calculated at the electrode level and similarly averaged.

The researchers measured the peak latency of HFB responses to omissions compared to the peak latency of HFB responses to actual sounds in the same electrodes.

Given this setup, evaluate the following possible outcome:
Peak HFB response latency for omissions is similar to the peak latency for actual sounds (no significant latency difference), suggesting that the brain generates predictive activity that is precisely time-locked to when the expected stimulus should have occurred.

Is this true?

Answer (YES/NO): NO